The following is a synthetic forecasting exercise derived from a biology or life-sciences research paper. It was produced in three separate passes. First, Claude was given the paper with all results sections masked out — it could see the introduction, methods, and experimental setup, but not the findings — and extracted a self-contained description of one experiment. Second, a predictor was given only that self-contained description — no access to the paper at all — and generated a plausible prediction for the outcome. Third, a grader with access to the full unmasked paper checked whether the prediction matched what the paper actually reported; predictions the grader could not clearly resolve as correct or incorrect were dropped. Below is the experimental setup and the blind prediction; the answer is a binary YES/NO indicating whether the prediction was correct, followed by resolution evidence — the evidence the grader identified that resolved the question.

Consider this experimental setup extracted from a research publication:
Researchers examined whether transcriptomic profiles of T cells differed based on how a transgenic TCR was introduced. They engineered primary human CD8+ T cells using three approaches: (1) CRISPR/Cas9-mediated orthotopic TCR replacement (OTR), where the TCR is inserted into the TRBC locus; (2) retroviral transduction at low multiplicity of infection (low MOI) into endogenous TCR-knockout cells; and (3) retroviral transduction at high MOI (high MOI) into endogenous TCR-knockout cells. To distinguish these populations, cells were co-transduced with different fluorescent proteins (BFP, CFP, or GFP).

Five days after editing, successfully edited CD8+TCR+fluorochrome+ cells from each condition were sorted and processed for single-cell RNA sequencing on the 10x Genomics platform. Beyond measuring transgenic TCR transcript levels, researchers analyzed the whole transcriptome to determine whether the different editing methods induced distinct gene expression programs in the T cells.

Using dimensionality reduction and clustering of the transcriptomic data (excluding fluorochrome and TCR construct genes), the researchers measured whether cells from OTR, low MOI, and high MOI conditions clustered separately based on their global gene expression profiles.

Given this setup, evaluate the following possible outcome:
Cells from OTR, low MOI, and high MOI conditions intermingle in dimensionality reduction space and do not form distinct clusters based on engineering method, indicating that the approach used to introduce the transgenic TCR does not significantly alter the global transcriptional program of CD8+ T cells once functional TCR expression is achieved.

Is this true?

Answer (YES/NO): YES